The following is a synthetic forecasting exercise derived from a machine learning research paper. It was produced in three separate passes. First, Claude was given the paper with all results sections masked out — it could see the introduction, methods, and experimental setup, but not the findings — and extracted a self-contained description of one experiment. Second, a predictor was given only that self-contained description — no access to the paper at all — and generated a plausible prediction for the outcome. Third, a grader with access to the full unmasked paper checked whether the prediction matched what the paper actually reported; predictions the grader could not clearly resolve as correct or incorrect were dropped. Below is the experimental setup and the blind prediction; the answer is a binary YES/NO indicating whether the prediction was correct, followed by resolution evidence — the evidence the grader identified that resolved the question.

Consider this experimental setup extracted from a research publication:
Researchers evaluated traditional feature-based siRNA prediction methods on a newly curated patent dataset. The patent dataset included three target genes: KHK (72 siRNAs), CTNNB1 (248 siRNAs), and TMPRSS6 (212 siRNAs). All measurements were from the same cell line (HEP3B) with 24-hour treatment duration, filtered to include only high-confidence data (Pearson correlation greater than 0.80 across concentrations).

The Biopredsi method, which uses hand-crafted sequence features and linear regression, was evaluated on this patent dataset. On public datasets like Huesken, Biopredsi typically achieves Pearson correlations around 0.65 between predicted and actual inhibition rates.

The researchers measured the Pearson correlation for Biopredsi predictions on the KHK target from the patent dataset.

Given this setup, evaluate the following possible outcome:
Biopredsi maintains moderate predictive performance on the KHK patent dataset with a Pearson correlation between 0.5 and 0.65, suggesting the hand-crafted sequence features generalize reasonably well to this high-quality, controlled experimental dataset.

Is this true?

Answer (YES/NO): NO